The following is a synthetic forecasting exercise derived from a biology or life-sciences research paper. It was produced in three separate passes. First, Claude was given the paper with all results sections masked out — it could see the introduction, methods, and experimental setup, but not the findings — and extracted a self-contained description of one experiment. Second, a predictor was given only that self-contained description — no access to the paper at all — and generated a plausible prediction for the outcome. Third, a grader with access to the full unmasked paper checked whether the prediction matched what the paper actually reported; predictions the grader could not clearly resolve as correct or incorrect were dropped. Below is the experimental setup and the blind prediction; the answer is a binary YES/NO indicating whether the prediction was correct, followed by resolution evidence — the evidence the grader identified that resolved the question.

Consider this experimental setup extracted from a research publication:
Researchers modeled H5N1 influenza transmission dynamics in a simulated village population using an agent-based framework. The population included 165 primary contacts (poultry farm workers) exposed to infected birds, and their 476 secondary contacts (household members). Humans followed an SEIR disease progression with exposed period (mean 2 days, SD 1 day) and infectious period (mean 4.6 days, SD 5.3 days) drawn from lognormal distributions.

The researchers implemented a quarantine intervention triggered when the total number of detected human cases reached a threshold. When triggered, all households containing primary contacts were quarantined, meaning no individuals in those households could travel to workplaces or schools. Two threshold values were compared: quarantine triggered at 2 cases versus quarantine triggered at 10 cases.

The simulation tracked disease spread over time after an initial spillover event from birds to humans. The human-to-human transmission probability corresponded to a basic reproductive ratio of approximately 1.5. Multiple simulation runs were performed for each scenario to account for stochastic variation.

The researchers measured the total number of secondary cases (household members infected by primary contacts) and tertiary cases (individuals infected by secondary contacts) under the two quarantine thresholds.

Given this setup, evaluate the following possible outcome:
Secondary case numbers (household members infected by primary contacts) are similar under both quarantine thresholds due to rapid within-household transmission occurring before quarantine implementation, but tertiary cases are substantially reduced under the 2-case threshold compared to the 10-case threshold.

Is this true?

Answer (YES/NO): NO